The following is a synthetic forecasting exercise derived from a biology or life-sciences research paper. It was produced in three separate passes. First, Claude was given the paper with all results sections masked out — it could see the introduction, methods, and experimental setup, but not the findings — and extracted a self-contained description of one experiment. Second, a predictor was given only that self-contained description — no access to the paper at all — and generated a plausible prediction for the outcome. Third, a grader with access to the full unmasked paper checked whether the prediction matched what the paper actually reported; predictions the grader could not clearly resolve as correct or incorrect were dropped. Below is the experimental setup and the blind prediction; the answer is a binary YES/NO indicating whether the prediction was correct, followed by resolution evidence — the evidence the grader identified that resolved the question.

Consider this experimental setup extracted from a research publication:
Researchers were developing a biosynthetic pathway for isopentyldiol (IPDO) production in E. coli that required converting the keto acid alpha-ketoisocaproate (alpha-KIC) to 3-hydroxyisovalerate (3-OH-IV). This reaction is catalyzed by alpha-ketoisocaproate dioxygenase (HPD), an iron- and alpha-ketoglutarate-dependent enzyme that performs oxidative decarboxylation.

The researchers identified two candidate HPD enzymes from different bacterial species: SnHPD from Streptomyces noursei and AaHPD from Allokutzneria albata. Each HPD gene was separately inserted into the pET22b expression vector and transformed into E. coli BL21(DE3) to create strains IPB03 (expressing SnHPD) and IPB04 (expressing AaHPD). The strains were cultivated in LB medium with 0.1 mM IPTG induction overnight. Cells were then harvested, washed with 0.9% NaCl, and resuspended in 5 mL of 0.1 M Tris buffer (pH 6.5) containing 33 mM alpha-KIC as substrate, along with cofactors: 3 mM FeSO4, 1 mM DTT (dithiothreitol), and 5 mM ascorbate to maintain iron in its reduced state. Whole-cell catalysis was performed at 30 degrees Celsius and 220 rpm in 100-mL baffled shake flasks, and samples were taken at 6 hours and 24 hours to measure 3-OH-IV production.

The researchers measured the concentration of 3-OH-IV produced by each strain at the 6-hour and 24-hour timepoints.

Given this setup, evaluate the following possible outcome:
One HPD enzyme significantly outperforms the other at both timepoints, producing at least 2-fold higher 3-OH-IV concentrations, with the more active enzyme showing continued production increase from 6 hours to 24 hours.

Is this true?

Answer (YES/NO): NO